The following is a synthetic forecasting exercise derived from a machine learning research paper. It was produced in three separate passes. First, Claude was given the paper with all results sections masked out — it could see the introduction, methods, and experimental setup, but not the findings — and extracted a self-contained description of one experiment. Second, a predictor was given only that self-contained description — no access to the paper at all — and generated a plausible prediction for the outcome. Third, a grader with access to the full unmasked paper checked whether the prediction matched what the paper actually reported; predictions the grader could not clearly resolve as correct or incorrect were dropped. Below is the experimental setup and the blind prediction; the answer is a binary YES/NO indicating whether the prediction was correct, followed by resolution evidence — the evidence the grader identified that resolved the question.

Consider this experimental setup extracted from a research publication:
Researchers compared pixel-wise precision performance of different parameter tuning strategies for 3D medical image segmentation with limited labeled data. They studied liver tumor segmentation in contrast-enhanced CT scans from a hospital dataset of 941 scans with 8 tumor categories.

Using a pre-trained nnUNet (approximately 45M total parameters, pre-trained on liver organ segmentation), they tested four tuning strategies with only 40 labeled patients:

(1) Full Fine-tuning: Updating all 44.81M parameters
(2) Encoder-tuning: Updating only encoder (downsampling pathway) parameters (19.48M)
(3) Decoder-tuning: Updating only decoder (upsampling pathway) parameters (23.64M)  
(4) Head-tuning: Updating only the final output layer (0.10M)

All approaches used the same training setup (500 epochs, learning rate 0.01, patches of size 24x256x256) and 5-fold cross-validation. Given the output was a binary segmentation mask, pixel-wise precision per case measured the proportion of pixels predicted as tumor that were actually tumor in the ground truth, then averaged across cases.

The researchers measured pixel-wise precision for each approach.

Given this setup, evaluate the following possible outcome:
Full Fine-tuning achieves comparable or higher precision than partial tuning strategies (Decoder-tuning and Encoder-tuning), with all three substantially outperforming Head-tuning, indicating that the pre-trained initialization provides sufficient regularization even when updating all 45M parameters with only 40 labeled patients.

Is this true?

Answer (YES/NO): YES